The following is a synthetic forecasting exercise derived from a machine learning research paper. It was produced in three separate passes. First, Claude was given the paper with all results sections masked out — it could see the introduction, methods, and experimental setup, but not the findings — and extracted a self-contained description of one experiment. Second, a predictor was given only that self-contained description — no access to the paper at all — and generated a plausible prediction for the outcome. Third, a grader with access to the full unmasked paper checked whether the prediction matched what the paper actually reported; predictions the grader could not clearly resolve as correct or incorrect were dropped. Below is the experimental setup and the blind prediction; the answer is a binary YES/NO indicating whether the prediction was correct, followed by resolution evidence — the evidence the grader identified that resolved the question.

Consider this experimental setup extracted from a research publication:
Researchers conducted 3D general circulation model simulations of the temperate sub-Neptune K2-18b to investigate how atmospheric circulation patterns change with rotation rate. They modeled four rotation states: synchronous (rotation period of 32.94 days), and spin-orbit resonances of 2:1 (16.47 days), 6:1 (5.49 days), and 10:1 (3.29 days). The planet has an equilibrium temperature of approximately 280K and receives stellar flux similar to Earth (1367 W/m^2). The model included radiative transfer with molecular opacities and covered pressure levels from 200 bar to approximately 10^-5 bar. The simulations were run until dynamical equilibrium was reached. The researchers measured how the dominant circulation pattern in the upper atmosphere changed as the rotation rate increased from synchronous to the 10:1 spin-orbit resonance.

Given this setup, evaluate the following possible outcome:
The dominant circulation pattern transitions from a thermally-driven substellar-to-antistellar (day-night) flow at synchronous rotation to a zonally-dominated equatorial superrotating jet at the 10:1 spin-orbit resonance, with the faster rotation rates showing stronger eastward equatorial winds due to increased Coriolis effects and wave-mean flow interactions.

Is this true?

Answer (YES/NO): NO